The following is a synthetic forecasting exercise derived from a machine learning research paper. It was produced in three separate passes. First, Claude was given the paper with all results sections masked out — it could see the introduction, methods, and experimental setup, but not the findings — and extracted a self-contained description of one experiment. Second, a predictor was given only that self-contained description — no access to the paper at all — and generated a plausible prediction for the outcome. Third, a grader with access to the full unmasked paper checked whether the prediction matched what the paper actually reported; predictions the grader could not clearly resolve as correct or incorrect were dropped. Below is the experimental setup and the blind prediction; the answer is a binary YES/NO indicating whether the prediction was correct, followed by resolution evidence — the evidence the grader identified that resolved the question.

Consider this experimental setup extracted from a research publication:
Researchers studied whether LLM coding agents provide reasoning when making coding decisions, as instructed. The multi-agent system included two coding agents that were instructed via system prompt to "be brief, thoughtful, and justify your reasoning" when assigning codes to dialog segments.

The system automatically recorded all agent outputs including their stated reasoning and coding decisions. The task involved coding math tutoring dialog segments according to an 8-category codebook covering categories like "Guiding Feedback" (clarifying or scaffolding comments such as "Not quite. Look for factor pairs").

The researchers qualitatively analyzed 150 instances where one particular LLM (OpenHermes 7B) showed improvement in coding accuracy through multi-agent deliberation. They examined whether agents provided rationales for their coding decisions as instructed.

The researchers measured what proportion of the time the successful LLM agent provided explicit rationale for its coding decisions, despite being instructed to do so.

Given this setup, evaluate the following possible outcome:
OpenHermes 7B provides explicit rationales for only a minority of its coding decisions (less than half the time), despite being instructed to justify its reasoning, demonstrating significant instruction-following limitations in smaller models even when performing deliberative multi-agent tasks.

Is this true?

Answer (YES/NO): YES